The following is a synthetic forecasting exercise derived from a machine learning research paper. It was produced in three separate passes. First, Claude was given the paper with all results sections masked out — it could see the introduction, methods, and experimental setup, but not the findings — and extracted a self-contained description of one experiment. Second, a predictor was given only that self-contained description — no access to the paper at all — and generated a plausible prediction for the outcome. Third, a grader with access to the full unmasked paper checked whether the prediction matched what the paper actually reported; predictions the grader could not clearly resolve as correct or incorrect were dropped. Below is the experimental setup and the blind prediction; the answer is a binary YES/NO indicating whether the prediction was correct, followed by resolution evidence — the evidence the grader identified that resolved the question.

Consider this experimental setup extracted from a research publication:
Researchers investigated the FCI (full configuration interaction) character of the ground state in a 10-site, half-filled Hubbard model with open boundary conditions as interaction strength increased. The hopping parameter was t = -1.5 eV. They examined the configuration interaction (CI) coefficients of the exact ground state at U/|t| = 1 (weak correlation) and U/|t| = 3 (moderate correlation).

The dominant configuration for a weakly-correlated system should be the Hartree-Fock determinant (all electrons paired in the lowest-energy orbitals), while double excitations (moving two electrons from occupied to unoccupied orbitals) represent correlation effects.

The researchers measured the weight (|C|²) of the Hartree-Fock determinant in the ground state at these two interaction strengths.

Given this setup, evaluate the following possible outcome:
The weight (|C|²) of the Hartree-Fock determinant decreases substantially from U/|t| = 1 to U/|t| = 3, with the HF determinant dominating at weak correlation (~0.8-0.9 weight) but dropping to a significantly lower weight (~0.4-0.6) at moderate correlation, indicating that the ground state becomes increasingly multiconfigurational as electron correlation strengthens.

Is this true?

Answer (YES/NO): YES